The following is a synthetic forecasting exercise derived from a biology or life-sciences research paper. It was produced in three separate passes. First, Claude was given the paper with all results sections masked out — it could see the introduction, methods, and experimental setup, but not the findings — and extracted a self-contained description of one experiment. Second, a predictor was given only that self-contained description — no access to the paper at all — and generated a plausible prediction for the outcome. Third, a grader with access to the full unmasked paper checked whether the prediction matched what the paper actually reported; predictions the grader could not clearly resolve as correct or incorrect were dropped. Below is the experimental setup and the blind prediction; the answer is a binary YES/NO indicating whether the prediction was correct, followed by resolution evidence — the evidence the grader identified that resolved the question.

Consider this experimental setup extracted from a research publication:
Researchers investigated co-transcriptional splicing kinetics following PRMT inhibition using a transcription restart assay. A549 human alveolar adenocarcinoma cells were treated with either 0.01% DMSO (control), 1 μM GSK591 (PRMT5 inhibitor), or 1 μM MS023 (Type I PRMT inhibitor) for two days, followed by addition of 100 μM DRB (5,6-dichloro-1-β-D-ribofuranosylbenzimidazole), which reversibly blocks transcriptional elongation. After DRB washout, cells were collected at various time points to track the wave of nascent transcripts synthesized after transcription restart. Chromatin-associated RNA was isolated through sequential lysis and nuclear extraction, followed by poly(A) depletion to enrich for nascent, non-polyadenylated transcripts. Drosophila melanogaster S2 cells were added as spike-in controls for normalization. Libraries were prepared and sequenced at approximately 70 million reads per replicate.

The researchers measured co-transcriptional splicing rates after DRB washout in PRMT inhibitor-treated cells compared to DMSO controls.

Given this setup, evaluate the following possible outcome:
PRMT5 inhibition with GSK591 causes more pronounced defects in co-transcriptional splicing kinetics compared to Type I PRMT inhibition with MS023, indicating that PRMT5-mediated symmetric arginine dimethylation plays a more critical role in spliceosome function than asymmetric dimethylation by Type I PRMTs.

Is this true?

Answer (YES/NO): NO